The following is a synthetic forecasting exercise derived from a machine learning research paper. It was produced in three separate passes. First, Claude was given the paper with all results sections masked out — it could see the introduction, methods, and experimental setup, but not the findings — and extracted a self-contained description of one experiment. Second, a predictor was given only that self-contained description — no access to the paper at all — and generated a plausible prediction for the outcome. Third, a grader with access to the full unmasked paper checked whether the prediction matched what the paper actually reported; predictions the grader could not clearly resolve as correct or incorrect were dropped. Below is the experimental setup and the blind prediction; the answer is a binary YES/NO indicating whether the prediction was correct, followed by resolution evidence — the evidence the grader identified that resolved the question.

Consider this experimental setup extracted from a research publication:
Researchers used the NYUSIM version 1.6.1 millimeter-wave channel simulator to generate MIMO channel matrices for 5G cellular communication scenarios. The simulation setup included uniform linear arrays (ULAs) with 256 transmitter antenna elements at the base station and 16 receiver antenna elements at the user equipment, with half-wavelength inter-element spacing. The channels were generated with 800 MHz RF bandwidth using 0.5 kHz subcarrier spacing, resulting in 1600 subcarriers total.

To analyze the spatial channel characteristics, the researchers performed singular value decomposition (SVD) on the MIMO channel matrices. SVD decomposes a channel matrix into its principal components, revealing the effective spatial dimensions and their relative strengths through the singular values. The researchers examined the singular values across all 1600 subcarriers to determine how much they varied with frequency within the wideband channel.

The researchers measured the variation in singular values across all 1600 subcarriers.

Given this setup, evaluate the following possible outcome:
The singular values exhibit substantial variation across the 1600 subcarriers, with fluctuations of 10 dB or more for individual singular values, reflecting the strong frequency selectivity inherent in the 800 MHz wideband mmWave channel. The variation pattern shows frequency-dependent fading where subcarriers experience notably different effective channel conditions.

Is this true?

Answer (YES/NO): NO